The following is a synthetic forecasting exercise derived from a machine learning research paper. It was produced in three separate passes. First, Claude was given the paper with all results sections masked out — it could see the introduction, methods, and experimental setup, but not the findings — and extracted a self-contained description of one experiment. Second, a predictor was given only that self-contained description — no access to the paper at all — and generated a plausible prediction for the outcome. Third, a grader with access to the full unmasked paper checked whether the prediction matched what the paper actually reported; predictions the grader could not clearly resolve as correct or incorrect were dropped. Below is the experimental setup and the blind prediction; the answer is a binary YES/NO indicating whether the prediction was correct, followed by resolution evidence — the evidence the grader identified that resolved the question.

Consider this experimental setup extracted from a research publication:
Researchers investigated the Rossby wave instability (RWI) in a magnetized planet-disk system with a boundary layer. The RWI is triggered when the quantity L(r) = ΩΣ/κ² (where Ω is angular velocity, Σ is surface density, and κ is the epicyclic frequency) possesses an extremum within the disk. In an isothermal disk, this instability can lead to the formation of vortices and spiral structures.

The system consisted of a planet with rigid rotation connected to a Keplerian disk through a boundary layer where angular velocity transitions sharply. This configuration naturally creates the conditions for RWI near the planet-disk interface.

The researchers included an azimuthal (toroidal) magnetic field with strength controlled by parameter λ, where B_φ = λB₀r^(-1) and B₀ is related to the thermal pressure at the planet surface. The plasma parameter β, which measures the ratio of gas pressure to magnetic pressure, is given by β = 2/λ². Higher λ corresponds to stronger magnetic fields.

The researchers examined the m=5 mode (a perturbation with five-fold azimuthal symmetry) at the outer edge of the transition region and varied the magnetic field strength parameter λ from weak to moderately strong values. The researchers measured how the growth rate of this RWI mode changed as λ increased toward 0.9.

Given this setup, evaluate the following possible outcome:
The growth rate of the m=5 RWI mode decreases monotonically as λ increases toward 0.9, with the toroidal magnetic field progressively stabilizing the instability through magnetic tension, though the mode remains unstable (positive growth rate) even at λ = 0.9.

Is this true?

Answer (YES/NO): NO